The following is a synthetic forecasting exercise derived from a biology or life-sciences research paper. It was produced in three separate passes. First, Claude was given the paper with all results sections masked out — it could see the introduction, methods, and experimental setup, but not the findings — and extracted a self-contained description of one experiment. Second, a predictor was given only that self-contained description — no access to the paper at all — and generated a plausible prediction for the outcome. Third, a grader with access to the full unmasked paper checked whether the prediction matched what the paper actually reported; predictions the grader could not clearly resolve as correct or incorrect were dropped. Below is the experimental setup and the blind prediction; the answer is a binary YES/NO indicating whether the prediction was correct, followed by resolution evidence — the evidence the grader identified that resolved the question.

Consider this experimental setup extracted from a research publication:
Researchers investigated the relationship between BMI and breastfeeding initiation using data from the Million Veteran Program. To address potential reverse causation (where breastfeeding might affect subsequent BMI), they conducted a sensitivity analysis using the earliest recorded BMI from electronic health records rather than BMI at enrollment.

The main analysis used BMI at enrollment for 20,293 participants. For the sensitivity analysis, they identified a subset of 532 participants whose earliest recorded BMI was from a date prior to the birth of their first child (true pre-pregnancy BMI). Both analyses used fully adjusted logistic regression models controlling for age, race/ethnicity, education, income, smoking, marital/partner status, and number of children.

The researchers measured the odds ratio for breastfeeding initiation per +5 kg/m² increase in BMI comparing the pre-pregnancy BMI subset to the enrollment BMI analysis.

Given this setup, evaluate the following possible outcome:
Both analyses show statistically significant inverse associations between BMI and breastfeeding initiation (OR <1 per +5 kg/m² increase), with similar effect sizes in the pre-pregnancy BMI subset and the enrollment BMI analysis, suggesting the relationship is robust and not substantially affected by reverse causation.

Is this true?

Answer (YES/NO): NO